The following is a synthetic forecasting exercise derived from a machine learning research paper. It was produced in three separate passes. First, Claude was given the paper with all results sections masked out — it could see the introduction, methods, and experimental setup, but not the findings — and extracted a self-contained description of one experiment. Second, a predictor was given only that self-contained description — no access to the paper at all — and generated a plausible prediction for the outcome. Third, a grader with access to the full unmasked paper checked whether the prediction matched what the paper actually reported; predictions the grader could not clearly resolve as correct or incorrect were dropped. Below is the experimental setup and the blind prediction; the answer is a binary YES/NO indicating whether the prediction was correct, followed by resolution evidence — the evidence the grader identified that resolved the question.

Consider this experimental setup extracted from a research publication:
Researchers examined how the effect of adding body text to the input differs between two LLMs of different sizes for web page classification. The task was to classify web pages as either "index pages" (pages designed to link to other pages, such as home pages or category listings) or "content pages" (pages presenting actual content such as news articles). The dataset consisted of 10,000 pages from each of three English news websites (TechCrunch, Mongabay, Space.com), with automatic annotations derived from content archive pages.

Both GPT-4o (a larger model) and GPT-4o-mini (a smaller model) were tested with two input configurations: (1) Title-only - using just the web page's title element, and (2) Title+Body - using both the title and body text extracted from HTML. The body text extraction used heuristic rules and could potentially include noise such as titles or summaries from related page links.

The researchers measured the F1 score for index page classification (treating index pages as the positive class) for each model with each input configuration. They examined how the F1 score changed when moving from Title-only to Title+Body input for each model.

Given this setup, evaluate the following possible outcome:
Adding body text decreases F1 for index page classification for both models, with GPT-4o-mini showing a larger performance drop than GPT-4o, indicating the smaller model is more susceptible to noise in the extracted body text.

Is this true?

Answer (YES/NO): NO